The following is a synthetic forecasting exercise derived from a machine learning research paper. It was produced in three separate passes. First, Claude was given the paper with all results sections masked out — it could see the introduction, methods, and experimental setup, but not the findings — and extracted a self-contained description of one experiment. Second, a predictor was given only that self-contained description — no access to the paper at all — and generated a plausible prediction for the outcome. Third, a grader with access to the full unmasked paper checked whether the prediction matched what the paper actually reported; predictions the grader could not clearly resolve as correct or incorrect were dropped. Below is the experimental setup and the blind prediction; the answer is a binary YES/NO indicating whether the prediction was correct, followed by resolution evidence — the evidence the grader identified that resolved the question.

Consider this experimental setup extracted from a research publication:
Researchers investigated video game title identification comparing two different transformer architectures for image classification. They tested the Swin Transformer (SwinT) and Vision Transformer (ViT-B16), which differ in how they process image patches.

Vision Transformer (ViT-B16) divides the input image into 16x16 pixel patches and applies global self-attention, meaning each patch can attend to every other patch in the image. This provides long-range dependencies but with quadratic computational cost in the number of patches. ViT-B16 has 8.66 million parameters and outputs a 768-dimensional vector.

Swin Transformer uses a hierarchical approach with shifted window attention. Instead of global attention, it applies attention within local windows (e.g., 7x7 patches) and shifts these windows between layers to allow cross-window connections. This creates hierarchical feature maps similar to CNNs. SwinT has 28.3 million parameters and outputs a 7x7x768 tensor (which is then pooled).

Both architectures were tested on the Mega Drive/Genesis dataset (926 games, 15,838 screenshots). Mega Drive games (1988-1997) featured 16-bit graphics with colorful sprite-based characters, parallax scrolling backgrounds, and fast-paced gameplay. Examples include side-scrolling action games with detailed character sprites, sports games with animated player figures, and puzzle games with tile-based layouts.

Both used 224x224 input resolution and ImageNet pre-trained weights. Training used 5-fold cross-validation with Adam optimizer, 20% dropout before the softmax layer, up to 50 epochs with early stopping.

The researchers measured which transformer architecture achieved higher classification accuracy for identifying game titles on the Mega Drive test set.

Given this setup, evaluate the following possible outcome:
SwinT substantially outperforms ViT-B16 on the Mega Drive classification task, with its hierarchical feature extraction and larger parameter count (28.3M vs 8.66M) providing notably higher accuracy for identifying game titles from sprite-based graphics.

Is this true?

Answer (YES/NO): NO